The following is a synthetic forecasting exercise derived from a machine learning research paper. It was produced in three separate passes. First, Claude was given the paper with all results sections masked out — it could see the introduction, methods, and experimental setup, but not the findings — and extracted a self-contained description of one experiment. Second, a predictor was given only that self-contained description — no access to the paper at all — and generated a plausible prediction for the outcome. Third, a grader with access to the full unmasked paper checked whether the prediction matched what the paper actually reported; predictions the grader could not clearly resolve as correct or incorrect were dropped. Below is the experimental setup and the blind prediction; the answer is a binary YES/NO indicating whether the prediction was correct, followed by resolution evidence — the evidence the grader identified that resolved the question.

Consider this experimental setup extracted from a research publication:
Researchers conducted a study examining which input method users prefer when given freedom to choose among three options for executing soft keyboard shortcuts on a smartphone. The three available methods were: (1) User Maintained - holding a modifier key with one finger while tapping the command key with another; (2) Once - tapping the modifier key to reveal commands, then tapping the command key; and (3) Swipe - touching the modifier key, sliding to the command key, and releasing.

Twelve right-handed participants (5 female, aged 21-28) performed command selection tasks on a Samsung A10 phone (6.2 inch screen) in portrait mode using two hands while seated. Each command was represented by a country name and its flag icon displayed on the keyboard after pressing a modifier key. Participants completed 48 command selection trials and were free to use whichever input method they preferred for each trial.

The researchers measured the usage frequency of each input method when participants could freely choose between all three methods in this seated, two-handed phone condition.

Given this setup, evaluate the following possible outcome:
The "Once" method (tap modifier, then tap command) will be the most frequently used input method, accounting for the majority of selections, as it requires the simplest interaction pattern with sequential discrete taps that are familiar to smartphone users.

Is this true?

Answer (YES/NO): YES